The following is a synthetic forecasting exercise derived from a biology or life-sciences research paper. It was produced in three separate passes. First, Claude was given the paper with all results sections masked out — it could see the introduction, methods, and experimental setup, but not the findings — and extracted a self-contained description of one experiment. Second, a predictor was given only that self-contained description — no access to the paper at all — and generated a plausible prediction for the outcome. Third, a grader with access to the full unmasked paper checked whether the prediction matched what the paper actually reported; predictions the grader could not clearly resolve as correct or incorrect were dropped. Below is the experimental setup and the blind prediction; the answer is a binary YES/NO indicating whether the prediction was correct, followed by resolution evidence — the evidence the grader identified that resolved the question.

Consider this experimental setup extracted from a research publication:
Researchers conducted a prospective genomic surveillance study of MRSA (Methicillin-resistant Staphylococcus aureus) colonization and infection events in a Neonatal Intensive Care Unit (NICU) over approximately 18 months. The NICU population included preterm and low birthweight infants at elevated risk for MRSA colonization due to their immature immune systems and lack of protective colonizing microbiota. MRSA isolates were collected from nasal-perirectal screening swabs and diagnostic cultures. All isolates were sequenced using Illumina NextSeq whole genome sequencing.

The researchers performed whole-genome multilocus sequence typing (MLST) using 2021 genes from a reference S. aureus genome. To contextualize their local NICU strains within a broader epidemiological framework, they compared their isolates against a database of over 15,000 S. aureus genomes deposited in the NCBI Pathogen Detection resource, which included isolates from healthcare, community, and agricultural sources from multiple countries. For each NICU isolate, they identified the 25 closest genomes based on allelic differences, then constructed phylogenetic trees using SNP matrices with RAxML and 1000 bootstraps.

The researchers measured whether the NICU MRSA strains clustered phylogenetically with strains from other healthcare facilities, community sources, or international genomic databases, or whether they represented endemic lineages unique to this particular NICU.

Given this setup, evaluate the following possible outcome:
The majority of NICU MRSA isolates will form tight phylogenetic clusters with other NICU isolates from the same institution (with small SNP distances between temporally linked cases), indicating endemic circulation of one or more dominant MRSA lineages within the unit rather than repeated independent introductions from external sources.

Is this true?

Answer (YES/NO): YES